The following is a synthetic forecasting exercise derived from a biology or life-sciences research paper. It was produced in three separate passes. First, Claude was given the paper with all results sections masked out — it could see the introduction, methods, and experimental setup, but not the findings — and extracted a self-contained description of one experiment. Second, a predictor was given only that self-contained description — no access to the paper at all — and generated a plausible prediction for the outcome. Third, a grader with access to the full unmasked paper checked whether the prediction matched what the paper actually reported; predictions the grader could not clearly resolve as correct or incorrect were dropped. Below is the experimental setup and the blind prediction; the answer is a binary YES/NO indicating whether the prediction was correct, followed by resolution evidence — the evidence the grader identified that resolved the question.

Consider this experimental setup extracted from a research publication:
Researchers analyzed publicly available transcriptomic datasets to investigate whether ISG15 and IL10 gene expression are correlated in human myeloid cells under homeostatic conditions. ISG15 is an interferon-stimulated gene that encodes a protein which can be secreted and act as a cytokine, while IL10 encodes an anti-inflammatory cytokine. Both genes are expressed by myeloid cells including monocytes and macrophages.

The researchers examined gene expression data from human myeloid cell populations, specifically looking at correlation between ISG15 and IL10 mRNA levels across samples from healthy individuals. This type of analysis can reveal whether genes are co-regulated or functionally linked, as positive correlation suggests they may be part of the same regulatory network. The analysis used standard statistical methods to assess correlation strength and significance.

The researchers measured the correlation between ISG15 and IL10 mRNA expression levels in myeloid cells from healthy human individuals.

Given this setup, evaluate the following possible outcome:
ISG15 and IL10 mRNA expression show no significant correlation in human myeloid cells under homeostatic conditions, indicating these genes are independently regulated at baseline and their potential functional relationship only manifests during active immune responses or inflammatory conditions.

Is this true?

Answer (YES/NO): NO